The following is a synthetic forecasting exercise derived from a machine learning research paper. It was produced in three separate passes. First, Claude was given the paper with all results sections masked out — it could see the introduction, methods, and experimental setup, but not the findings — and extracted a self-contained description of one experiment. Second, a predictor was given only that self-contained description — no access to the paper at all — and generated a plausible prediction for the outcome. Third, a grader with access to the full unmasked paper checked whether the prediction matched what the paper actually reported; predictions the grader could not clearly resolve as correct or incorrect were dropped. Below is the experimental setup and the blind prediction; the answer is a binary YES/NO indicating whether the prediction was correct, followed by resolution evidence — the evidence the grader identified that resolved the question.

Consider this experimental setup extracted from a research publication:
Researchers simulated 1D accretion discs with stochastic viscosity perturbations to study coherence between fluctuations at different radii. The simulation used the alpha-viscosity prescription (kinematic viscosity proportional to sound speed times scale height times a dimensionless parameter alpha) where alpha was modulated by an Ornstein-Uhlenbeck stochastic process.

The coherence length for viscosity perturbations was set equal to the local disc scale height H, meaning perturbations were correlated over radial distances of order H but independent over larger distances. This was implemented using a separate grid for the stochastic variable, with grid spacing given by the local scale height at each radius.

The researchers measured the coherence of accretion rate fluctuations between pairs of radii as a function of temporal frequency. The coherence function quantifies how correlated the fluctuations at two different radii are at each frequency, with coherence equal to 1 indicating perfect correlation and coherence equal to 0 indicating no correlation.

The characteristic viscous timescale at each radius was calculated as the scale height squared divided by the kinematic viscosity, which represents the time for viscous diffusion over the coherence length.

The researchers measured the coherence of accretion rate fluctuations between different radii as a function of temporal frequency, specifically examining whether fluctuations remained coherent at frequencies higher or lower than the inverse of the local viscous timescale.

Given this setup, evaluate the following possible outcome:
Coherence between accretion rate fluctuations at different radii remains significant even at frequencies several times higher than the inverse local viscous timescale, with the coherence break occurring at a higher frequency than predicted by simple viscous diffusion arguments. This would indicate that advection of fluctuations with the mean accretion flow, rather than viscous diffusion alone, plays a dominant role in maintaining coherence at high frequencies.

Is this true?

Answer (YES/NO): NO